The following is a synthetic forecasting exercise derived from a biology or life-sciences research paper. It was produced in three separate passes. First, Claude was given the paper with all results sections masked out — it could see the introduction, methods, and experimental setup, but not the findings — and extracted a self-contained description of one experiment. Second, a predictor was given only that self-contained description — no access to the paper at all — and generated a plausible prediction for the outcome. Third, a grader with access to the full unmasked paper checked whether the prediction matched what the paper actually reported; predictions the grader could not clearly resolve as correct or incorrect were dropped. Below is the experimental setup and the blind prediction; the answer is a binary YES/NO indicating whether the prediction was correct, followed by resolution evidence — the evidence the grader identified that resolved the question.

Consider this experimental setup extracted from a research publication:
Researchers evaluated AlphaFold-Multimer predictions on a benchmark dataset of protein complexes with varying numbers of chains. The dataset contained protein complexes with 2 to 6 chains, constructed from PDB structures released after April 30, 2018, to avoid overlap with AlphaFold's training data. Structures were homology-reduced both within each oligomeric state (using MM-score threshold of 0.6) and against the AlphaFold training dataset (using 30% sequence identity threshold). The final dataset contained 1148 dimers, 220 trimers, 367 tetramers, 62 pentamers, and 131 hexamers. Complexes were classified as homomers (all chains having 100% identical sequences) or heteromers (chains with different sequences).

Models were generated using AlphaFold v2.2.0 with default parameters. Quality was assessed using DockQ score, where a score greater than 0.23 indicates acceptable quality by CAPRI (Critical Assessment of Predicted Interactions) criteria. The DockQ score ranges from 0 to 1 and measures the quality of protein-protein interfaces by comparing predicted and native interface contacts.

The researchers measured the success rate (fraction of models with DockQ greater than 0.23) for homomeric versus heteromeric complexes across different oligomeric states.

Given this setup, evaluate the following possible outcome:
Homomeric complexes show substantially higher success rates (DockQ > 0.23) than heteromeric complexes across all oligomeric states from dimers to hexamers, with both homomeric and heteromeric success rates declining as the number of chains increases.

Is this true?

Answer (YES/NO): NO